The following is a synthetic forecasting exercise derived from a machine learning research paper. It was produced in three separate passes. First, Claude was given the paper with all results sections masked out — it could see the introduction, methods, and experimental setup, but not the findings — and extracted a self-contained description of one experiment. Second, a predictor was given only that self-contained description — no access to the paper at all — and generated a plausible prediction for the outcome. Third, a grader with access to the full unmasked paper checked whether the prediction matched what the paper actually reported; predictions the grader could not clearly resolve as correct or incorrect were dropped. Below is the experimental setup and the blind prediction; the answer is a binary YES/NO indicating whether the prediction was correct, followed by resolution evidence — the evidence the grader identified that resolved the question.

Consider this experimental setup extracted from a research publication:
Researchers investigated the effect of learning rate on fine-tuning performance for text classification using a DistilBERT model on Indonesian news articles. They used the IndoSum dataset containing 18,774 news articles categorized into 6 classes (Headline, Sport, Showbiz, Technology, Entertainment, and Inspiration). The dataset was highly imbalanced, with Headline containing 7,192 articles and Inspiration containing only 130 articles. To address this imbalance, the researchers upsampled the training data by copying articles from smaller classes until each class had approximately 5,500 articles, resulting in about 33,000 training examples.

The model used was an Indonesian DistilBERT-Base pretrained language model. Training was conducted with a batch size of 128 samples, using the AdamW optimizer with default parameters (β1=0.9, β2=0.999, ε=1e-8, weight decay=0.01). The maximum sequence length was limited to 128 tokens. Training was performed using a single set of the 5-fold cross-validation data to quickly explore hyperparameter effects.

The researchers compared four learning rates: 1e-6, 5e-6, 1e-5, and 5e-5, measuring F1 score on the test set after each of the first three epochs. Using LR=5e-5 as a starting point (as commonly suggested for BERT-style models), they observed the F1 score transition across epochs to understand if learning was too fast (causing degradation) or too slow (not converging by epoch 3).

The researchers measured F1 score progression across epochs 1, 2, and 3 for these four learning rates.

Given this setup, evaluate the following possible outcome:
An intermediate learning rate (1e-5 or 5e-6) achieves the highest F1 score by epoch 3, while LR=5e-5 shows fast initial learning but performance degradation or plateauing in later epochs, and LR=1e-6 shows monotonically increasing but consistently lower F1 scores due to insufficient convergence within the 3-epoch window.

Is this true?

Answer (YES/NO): NO